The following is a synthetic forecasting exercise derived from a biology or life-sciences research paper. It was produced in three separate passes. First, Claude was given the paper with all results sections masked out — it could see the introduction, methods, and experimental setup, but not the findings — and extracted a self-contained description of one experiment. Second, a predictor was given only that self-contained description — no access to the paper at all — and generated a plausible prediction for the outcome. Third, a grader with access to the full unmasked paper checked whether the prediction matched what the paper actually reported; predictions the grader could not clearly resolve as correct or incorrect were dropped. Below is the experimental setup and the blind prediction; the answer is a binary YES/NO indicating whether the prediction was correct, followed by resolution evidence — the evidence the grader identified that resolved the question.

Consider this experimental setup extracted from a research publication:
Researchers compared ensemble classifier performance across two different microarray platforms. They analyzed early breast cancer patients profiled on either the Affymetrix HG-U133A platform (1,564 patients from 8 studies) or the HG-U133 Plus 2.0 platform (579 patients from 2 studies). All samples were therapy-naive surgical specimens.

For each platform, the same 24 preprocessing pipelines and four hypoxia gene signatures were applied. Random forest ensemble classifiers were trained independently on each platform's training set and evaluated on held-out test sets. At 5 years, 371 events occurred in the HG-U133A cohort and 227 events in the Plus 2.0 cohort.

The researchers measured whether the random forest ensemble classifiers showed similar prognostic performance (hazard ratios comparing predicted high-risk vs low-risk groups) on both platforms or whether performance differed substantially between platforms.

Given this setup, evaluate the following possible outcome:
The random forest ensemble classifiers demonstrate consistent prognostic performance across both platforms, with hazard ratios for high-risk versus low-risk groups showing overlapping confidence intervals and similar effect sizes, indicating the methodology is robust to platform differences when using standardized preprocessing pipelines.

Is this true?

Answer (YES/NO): NO